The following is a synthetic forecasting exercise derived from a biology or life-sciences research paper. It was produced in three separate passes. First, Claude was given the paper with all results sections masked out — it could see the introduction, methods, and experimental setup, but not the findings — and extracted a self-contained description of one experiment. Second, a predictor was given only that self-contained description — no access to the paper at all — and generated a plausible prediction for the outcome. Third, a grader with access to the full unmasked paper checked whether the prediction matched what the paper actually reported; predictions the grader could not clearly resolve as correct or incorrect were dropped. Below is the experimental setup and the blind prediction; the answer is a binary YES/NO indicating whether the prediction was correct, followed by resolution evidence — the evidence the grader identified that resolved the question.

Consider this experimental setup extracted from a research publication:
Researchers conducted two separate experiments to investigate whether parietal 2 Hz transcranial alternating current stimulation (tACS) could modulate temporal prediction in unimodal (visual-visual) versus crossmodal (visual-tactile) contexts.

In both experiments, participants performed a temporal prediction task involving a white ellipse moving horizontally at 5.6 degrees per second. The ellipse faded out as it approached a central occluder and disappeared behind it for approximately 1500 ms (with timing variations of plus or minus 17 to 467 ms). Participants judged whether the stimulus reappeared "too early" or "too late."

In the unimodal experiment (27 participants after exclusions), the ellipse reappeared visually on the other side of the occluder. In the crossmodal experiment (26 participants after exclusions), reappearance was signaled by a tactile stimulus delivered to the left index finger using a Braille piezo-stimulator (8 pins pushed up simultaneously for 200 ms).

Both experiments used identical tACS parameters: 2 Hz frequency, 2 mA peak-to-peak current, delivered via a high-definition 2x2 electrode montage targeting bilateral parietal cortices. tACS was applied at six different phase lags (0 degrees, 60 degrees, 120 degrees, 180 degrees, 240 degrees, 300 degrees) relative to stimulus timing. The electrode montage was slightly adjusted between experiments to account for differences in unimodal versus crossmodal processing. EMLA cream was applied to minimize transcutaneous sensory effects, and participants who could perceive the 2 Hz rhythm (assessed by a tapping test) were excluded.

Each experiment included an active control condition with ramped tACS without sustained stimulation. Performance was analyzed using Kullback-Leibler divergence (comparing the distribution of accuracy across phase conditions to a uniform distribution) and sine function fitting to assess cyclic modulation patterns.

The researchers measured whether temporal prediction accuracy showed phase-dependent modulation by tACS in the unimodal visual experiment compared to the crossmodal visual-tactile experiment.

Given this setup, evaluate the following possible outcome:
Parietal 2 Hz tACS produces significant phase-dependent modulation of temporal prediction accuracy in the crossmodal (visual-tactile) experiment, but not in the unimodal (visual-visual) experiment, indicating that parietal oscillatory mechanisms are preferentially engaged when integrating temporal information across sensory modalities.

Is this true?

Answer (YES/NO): NO